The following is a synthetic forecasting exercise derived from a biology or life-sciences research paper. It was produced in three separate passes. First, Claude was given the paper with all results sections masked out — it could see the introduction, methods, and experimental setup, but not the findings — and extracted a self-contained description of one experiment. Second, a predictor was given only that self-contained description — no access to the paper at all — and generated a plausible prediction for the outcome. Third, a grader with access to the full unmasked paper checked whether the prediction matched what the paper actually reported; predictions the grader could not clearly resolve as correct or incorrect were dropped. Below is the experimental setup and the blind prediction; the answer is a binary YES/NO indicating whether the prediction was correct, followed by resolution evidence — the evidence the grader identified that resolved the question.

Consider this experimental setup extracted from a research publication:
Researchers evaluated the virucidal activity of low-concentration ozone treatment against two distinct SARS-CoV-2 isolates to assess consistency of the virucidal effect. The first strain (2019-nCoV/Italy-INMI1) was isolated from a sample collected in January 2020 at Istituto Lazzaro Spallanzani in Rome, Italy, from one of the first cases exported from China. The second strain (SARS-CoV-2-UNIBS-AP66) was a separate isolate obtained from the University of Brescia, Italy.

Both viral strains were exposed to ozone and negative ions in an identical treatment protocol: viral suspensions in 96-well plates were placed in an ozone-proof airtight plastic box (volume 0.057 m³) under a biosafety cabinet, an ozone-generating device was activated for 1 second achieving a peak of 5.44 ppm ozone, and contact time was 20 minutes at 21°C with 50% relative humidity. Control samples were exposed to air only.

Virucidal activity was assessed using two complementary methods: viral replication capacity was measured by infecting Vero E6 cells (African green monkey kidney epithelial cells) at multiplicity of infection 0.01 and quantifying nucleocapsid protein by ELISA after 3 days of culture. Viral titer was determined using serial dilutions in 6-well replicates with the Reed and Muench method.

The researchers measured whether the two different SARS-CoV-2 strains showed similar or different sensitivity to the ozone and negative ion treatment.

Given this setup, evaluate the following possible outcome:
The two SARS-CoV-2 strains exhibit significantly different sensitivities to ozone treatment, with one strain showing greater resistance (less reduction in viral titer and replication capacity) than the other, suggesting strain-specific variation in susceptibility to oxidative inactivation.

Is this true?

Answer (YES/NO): NO